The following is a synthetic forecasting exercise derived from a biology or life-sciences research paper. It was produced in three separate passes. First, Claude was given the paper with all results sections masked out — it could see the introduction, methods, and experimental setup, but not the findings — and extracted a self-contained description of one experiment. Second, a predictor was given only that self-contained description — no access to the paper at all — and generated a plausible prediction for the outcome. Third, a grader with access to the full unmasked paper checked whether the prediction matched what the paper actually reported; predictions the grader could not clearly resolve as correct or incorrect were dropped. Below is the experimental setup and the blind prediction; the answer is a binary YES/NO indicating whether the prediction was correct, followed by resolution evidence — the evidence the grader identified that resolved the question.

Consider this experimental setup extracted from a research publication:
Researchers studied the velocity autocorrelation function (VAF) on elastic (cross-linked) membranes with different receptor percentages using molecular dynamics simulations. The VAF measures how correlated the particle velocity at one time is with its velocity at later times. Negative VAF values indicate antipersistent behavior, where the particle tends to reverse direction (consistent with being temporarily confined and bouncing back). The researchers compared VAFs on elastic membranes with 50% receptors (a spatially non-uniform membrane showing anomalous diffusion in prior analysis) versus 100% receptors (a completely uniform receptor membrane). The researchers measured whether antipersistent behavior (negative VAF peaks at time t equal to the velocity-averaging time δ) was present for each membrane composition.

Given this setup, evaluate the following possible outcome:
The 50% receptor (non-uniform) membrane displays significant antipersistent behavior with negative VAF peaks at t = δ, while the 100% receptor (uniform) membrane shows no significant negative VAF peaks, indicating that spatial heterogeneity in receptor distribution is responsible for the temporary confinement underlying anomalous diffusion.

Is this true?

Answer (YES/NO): YES